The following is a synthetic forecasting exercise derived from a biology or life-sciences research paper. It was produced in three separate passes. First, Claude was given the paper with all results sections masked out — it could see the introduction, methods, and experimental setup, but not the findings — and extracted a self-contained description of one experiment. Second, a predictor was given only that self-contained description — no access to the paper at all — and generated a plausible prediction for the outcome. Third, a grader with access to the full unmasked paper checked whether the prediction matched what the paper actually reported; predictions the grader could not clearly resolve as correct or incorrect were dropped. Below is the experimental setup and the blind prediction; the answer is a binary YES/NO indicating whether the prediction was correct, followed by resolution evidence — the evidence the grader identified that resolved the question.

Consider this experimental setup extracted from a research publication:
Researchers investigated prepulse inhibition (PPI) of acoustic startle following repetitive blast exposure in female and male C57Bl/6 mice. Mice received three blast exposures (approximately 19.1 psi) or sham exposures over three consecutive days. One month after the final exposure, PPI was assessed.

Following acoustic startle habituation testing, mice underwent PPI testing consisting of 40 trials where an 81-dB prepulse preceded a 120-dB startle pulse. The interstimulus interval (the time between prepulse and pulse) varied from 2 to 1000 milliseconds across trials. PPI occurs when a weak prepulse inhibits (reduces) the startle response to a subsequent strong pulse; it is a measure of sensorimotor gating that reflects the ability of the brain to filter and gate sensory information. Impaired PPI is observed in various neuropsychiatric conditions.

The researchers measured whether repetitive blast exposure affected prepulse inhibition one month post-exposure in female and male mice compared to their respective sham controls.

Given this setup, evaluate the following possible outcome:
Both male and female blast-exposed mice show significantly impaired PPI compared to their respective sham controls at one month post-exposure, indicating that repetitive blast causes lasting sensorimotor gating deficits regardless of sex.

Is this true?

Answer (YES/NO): NO